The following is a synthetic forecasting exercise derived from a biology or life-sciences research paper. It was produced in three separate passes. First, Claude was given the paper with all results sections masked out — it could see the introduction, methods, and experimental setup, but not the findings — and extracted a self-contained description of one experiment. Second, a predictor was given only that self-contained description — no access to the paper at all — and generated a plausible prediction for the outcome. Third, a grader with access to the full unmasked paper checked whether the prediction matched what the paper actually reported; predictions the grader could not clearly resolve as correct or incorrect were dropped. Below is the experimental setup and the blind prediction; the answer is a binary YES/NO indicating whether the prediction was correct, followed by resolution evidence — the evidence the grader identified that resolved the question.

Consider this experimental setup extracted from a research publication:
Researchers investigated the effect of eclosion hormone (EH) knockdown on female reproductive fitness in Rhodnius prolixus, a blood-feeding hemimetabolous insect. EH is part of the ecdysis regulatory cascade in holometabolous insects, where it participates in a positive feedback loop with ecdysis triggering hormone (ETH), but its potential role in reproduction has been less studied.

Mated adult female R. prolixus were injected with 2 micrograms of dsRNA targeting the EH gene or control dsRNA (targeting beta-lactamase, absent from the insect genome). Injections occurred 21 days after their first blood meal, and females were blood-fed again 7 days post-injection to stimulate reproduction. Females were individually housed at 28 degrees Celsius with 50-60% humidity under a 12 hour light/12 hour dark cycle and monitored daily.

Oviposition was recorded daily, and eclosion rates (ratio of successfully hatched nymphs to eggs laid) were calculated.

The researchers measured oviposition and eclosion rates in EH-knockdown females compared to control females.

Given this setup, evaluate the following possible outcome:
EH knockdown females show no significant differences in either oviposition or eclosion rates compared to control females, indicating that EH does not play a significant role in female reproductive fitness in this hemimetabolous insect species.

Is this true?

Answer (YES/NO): YES